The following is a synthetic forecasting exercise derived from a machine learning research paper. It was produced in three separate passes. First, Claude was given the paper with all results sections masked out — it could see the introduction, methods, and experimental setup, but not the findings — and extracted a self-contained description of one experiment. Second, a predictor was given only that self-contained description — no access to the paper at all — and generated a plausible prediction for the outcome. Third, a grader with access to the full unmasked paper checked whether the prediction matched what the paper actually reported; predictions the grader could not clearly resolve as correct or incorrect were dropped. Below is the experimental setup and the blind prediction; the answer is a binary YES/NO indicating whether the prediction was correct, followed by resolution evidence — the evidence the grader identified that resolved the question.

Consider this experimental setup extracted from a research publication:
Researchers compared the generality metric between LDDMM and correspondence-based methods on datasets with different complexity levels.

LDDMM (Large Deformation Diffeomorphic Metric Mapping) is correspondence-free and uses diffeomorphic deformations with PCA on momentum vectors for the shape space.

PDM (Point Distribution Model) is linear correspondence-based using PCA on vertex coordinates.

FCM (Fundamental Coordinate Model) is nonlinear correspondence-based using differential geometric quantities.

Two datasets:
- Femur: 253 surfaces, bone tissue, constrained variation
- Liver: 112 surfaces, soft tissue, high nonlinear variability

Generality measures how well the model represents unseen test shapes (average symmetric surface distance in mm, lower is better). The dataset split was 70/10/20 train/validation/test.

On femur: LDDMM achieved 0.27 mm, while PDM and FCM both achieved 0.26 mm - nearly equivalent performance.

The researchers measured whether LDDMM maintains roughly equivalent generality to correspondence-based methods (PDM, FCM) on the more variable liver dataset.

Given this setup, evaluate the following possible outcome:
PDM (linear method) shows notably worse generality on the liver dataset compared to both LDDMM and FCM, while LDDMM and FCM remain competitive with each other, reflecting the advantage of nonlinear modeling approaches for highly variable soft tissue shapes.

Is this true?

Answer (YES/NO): NO